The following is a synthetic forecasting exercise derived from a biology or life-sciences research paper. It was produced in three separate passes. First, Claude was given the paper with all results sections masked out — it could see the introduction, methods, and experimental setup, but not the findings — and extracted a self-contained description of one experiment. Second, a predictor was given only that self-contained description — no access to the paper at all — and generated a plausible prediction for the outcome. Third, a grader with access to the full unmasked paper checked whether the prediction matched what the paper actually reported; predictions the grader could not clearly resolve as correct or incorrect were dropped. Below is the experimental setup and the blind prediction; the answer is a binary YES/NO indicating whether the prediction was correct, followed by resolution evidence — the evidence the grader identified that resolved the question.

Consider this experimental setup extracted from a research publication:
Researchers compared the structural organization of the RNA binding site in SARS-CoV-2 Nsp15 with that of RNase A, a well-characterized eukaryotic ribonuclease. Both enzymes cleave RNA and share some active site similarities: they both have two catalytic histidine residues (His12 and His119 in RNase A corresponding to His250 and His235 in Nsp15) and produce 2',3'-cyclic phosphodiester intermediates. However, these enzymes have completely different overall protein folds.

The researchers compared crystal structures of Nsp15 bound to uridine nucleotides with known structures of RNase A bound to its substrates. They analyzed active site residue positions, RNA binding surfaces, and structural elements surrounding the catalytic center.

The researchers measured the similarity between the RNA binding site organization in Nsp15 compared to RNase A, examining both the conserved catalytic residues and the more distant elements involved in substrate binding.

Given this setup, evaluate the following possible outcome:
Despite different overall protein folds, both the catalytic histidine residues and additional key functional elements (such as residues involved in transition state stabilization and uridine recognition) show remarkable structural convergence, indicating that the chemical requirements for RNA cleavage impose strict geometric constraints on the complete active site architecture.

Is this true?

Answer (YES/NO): NO